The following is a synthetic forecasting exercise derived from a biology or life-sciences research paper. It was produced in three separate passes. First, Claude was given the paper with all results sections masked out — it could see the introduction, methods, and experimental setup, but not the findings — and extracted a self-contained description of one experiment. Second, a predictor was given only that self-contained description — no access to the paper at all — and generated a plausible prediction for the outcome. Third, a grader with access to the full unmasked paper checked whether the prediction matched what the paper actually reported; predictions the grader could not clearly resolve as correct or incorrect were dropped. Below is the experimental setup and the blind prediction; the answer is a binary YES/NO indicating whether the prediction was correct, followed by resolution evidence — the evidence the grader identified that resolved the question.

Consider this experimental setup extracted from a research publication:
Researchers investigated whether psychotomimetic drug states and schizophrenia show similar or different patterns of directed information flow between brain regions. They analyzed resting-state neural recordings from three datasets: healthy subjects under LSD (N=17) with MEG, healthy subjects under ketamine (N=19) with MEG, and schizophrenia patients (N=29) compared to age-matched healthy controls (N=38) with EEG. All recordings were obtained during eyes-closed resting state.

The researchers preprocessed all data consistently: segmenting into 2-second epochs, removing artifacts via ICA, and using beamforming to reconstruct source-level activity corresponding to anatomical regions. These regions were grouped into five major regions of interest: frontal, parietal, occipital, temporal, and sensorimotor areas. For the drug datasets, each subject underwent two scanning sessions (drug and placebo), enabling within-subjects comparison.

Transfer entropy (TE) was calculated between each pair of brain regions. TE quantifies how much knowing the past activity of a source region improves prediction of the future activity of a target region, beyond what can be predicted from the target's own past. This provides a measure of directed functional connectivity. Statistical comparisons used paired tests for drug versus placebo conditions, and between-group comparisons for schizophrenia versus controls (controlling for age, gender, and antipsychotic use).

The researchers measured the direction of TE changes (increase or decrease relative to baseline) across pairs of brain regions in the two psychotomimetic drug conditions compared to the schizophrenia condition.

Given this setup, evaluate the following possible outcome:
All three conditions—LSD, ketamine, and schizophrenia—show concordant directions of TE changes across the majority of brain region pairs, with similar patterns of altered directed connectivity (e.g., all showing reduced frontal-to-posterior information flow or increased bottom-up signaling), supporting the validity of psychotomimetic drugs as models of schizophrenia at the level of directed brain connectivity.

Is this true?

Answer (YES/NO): NO